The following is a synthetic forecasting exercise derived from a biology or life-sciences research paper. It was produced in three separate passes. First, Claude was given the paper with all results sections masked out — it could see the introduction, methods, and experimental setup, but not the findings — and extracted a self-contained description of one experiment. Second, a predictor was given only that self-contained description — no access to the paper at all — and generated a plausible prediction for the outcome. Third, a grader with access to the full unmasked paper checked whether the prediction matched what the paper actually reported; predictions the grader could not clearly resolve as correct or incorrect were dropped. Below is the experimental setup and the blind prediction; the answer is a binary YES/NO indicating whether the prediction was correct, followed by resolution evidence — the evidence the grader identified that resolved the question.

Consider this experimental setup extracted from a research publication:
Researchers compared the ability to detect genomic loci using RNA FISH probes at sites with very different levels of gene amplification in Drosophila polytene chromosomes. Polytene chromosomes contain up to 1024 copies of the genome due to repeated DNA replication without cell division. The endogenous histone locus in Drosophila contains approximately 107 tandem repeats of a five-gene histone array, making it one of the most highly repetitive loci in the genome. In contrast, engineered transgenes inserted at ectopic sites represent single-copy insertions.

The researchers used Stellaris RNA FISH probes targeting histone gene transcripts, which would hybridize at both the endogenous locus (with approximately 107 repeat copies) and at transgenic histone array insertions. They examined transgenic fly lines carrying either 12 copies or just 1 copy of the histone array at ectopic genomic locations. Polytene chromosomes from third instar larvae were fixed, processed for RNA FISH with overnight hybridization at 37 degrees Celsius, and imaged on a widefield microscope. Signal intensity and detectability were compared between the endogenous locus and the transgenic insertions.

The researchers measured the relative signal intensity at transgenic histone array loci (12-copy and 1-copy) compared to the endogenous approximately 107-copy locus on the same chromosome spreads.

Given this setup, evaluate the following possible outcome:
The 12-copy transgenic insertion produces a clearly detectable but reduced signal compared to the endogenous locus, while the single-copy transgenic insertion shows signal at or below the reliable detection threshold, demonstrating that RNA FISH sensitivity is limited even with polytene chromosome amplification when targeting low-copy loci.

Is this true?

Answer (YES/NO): NO